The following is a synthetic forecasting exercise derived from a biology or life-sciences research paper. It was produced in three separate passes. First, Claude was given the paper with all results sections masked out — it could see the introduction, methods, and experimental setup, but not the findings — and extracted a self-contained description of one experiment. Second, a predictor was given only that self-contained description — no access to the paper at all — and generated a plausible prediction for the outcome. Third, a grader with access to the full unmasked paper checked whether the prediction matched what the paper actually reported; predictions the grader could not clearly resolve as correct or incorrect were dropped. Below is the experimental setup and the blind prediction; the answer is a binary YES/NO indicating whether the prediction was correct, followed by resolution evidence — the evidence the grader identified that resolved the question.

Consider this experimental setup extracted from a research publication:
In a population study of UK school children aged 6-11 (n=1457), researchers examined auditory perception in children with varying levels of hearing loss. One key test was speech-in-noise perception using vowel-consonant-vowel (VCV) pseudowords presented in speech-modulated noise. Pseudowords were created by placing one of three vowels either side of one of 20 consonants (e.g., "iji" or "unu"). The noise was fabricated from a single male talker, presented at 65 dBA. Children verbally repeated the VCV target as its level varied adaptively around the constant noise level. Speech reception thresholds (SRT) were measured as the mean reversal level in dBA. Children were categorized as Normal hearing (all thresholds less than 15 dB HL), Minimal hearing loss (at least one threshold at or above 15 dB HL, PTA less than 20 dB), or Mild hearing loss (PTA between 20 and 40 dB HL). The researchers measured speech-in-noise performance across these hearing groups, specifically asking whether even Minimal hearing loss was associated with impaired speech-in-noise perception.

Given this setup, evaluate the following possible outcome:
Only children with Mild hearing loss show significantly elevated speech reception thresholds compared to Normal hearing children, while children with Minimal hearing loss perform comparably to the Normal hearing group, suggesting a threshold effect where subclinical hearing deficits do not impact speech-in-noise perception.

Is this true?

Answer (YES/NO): NO